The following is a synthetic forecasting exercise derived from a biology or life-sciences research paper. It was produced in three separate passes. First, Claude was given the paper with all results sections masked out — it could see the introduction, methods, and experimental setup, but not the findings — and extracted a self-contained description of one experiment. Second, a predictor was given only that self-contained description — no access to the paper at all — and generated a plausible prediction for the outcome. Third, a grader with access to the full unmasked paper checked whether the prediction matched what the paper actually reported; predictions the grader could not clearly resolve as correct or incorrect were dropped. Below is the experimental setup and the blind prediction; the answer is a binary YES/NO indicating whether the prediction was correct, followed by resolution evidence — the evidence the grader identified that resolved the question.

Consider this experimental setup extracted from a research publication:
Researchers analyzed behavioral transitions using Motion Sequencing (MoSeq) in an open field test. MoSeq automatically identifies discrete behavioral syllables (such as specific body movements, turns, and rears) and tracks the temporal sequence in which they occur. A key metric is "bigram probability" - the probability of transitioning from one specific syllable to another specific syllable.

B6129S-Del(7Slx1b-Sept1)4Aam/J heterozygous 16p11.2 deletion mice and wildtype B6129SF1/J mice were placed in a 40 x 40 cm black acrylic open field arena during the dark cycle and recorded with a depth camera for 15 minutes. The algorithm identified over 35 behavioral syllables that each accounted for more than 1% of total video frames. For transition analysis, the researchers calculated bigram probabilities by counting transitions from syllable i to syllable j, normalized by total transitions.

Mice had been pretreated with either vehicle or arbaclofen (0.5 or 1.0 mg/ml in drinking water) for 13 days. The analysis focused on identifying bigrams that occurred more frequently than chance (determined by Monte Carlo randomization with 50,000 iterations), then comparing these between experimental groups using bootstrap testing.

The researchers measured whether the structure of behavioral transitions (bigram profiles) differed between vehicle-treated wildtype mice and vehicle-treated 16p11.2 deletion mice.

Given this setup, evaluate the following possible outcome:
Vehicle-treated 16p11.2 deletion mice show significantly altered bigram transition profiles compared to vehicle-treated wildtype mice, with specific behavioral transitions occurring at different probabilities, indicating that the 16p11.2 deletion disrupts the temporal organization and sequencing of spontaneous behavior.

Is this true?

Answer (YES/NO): YES